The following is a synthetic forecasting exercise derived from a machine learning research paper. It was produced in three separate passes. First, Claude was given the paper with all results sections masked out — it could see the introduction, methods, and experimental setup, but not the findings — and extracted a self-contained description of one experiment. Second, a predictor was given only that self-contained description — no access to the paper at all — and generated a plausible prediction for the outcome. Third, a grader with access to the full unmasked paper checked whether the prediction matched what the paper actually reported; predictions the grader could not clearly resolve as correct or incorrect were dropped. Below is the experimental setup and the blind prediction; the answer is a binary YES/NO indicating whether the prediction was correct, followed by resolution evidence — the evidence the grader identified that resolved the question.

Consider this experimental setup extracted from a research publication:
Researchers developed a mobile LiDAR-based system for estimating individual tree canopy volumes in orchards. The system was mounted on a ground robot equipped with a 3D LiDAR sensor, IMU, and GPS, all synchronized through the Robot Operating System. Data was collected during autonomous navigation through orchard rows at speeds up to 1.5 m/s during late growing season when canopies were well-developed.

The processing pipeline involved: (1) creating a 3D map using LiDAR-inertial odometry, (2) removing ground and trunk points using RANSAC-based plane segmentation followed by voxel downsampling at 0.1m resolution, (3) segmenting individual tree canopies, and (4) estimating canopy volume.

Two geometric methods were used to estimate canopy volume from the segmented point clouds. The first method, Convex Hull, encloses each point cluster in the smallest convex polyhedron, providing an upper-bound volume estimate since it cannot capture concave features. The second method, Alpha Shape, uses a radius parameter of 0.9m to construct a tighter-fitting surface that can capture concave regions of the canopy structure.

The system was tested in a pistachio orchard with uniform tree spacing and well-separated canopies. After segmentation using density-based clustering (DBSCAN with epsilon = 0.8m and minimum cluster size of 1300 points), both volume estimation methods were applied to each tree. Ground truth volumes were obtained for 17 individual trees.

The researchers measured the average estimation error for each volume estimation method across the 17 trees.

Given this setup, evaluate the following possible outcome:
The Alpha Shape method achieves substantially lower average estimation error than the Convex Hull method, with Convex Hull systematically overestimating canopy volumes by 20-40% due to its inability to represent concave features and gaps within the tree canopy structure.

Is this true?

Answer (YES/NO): NO